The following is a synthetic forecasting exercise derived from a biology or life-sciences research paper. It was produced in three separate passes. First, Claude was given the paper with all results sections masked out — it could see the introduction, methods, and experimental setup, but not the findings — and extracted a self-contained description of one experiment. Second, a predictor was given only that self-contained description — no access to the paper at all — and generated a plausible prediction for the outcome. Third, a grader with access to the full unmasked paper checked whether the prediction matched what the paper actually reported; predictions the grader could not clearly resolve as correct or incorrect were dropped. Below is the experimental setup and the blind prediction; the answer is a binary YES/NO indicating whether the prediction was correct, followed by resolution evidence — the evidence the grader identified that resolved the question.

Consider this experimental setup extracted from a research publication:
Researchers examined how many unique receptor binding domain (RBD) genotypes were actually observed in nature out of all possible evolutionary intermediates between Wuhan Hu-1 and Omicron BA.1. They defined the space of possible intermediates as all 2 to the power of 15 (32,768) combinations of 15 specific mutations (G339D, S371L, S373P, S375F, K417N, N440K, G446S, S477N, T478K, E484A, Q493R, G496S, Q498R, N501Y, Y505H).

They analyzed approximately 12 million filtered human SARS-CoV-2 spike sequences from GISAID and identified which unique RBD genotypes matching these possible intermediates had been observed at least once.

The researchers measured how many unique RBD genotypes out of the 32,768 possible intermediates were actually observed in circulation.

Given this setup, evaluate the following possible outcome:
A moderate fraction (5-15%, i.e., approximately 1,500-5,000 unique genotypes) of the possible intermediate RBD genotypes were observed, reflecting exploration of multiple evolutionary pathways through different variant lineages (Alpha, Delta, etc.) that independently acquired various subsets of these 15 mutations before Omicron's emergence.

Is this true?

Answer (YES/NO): NO